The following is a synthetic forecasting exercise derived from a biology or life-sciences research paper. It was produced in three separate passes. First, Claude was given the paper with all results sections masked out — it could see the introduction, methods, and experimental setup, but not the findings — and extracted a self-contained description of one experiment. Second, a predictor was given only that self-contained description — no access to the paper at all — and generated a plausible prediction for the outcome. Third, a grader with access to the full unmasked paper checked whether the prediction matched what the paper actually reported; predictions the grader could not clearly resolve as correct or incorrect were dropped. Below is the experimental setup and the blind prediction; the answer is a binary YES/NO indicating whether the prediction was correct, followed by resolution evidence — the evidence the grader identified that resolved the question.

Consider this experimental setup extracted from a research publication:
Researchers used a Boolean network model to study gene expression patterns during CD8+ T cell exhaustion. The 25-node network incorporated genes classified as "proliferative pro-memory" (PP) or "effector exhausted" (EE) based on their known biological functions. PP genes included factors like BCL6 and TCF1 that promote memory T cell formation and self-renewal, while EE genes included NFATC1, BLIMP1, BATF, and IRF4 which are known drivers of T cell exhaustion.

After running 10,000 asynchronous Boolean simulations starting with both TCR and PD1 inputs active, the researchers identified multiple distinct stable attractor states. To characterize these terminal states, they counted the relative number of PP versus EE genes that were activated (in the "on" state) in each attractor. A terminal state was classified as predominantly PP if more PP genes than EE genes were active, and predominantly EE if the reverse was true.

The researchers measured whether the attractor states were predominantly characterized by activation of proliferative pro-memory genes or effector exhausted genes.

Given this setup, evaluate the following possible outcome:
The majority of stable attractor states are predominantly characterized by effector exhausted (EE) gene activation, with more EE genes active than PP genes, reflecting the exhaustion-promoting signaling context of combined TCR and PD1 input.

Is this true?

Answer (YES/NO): NO